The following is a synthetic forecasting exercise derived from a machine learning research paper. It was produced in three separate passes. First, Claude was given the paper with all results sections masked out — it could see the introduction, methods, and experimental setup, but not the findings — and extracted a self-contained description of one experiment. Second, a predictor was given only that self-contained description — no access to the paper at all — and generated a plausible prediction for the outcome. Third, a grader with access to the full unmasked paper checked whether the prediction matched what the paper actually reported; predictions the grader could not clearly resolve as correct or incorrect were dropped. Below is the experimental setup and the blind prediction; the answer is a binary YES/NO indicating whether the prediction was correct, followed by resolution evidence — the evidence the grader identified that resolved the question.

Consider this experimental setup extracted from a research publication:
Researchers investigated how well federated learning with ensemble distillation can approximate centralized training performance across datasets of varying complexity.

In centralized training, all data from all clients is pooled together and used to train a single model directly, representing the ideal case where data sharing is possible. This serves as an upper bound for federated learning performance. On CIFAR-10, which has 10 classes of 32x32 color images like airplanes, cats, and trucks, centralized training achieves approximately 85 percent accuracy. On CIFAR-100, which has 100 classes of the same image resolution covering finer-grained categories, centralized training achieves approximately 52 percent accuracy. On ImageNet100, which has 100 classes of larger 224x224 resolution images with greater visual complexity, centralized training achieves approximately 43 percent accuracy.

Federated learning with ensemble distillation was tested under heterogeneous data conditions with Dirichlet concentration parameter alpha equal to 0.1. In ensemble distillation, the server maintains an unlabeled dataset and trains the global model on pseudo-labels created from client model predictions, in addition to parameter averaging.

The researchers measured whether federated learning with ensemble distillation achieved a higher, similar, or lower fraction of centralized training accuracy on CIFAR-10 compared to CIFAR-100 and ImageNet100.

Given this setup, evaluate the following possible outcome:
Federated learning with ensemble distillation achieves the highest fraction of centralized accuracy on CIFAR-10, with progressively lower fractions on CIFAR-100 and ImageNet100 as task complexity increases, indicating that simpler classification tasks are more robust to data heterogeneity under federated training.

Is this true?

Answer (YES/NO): YES